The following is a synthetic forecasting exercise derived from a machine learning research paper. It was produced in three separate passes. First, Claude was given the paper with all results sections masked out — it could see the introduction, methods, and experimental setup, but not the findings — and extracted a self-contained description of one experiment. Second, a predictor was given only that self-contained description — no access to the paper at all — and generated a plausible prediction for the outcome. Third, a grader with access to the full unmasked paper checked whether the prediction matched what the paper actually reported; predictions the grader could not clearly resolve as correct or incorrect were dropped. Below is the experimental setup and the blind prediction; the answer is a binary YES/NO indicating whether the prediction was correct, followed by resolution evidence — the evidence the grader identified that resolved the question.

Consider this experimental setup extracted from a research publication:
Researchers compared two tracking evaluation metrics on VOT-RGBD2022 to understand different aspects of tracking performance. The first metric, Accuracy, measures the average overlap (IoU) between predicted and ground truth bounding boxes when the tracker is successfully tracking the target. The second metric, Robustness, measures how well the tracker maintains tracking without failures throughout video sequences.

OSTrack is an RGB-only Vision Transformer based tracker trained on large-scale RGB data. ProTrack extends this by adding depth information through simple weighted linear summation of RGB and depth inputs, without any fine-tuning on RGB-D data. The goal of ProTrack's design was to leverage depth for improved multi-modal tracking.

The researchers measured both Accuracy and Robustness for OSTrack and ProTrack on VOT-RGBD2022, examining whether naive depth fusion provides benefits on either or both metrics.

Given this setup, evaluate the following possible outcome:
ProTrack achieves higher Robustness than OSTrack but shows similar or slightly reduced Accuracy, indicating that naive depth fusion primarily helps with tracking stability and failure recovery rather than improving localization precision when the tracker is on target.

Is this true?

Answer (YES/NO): NO